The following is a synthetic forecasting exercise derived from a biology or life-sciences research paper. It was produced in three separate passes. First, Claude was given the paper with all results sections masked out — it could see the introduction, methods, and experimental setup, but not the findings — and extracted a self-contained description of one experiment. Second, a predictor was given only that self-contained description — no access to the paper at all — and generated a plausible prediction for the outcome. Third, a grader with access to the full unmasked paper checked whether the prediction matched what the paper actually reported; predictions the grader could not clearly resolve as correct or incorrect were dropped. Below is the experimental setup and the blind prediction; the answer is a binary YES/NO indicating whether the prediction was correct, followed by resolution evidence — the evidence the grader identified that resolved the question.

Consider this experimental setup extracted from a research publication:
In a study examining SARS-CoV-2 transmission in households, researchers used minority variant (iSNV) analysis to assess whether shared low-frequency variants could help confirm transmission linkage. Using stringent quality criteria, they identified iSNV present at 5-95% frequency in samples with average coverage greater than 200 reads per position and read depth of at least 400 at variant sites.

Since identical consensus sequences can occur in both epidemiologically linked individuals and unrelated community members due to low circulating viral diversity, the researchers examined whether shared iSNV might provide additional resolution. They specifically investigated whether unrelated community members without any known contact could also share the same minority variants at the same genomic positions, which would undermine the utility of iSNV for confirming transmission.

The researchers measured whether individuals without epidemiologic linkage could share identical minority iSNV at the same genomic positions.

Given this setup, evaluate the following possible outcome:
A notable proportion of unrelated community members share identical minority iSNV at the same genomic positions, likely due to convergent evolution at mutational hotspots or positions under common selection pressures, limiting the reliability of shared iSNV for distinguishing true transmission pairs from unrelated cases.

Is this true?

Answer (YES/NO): NO